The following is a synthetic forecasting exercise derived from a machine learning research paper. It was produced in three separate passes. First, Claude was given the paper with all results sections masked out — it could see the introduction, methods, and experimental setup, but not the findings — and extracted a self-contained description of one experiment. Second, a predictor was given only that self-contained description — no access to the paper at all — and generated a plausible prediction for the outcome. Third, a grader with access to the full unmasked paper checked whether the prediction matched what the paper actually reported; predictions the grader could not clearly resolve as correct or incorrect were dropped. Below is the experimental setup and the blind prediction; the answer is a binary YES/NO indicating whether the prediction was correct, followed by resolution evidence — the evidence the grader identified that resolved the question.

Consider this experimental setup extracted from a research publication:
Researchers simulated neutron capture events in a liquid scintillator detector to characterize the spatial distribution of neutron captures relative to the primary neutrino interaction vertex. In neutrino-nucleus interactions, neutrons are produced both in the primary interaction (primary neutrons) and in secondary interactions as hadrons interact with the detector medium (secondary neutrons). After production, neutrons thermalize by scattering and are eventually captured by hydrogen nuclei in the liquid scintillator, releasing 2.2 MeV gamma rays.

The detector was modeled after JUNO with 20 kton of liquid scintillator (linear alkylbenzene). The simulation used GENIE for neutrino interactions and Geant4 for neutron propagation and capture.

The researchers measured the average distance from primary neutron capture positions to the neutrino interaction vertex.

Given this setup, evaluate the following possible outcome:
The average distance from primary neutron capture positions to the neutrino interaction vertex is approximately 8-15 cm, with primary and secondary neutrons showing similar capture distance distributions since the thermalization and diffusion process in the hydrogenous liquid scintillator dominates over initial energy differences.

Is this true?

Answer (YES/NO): NO